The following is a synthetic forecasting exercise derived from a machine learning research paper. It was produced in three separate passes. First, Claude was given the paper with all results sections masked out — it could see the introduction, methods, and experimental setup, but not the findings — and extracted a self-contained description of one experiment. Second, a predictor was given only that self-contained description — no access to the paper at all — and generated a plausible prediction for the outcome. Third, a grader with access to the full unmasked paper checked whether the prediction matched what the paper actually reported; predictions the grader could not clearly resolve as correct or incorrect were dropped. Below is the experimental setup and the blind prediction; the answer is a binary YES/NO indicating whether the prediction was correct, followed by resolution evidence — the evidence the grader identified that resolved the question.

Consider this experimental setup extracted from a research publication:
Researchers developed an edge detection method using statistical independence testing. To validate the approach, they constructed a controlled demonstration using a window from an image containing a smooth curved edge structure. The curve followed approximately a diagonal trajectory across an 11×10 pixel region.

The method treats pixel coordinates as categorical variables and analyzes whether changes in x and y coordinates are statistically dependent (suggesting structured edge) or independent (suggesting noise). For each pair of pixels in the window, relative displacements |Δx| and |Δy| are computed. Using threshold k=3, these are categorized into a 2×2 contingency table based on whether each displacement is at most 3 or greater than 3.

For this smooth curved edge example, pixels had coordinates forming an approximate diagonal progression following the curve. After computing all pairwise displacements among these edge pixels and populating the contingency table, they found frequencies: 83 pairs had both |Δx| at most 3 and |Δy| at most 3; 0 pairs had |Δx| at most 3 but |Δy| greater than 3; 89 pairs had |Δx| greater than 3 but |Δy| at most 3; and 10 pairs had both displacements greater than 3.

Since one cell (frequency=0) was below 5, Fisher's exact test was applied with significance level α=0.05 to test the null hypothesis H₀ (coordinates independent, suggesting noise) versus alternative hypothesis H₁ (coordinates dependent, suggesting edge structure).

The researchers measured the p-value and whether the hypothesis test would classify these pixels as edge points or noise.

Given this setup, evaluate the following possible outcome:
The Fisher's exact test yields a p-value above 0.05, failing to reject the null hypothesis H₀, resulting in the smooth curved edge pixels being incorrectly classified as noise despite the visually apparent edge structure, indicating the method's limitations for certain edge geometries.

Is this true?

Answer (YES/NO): NO